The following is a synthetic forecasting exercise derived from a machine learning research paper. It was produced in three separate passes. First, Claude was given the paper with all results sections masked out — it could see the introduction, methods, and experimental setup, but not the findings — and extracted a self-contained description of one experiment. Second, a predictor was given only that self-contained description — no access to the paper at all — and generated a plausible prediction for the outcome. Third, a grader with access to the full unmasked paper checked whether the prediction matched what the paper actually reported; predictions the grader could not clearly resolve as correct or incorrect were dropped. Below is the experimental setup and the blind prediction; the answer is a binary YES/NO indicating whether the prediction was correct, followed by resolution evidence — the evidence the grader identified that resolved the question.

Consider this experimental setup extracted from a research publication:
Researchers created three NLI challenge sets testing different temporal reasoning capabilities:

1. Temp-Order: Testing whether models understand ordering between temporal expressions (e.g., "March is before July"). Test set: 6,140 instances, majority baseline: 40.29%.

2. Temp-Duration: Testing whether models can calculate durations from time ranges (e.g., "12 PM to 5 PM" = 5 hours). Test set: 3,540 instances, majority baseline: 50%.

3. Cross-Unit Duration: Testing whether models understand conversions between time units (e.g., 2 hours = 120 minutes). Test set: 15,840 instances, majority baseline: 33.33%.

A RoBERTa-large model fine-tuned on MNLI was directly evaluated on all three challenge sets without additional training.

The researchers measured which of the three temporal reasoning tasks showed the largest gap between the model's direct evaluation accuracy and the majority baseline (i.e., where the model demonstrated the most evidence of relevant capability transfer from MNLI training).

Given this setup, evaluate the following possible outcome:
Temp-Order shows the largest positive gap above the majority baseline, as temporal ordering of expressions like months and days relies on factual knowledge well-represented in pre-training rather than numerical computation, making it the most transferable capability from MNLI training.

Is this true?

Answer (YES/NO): YES